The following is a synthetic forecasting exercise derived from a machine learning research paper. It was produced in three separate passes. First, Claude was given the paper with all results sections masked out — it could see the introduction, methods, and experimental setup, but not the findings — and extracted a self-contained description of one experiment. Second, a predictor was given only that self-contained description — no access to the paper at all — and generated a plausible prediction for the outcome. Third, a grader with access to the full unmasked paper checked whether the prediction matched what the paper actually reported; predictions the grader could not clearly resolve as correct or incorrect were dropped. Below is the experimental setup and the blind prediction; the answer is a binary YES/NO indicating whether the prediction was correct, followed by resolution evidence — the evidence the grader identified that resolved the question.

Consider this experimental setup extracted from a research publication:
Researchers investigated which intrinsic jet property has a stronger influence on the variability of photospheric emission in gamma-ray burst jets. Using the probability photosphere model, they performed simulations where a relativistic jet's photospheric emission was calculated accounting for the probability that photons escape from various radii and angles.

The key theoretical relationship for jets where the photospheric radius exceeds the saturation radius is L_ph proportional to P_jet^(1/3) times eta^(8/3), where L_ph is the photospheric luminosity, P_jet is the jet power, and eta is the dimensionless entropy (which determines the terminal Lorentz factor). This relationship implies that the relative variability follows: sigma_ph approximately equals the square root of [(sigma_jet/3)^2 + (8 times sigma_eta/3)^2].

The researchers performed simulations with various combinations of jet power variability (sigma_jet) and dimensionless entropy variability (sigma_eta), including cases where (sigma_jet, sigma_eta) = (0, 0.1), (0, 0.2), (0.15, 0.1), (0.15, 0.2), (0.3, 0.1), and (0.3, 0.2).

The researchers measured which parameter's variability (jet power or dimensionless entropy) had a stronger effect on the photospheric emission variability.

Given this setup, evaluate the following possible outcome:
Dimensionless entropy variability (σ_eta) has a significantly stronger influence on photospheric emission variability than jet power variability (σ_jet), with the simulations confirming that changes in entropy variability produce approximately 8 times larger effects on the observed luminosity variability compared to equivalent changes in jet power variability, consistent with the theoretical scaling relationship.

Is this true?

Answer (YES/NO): YES